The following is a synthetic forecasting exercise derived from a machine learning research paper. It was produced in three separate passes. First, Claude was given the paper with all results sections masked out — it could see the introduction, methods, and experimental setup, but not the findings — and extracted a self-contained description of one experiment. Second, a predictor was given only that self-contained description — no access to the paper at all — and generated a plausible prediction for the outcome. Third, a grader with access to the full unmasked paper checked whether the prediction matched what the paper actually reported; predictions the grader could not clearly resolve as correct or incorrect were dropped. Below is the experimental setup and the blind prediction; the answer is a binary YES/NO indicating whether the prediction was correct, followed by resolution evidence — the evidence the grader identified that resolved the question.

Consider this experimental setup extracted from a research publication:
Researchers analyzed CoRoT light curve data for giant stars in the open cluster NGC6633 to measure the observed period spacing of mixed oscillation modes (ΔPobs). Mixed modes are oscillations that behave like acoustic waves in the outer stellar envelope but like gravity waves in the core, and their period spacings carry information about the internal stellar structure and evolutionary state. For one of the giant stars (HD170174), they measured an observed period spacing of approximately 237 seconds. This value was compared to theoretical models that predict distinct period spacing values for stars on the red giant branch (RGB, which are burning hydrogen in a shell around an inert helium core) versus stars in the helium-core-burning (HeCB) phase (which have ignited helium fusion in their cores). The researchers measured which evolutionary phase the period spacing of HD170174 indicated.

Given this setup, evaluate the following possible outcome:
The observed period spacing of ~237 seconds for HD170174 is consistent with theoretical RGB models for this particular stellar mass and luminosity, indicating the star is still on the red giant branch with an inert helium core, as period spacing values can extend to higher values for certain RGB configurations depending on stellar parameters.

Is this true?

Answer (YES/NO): NO